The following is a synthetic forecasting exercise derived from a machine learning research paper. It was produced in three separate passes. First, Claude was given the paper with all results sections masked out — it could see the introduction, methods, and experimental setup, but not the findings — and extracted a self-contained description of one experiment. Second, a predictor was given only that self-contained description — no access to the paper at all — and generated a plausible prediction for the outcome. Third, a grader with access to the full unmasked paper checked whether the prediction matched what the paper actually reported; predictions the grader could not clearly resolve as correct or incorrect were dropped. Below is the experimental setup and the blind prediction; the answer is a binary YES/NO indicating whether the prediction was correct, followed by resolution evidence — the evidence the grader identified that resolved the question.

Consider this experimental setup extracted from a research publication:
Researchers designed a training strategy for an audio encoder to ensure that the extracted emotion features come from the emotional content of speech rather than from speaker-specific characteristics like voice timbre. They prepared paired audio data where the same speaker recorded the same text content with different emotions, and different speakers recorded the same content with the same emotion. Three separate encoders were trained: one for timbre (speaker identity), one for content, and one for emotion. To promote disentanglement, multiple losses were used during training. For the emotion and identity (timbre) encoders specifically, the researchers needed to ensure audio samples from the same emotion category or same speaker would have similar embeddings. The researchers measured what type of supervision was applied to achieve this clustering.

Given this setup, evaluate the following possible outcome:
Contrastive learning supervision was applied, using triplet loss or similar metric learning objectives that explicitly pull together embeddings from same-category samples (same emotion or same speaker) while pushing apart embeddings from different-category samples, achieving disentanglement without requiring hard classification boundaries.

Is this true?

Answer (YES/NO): NO